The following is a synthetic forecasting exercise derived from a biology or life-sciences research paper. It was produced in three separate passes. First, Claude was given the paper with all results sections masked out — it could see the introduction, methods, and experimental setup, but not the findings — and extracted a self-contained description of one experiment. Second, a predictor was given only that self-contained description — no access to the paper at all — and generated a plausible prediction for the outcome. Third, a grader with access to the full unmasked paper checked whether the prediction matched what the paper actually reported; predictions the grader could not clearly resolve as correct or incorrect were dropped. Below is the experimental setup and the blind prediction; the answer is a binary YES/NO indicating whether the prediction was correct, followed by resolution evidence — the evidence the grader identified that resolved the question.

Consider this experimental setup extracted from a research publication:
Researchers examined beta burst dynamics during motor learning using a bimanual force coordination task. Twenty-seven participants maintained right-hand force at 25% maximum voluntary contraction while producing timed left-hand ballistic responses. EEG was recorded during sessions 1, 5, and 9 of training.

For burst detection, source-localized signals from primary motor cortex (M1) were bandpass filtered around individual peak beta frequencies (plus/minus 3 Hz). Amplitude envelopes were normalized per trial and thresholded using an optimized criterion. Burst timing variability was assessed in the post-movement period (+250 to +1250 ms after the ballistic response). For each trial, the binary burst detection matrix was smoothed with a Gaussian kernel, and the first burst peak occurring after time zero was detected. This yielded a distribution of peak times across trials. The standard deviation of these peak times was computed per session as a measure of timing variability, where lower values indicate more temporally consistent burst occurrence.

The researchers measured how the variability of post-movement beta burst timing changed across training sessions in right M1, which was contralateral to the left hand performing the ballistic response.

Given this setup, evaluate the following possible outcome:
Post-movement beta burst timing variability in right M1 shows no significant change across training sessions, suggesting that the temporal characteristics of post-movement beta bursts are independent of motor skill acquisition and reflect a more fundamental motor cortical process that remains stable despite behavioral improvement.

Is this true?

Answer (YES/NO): NO